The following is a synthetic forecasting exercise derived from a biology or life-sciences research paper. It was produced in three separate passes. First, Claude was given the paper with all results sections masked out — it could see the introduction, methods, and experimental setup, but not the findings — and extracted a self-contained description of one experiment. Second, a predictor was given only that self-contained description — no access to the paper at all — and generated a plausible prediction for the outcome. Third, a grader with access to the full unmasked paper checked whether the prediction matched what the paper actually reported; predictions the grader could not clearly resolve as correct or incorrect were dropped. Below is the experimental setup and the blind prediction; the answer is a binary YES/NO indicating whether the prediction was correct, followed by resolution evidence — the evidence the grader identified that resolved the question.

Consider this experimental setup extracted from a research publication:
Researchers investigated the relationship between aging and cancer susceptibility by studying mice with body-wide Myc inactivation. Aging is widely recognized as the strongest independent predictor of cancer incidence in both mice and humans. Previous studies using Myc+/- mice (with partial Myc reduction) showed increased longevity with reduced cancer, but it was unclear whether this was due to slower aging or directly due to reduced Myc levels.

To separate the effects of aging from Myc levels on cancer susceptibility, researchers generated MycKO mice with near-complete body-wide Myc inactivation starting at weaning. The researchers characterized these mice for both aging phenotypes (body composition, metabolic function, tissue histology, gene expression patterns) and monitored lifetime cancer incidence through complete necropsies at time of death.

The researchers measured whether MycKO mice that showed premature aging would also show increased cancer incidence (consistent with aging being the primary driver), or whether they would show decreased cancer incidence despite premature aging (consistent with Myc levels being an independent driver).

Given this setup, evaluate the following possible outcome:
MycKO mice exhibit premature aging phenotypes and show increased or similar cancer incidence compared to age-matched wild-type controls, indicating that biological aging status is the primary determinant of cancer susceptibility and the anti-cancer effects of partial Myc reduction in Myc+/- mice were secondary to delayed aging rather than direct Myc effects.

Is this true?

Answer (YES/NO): NO